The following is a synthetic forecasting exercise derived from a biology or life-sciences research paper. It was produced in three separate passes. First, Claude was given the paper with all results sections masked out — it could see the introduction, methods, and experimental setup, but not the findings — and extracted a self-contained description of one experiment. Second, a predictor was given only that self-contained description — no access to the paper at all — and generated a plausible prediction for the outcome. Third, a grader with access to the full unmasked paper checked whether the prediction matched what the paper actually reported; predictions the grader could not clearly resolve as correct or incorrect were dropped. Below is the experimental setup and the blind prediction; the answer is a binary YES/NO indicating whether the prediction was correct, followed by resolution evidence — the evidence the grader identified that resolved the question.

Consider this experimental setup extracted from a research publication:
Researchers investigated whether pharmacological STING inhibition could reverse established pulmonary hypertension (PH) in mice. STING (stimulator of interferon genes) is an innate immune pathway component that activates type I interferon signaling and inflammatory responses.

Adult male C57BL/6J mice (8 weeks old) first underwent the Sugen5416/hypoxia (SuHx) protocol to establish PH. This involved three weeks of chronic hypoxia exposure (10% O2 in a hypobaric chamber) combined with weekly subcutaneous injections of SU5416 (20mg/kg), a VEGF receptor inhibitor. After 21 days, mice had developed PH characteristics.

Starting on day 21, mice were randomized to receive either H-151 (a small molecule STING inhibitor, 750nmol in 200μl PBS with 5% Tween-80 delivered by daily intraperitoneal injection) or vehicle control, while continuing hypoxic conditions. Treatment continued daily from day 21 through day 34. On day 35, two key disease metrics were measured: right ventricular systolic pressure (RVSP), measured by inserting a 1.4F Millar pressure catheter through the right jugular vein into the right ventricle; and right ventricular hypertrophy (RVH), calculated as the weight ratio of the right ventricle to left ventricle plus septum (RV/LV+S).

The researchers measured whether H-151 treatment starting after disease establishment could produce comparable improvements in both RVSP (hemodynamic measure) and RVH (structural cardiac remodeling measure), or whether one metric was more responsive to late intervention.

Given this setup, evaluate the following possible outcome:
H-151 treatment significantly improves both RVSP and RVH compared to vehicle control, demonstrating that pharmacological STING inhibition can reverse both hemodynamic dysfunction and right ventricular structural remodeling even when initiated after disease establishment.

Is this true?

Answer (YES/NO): YES